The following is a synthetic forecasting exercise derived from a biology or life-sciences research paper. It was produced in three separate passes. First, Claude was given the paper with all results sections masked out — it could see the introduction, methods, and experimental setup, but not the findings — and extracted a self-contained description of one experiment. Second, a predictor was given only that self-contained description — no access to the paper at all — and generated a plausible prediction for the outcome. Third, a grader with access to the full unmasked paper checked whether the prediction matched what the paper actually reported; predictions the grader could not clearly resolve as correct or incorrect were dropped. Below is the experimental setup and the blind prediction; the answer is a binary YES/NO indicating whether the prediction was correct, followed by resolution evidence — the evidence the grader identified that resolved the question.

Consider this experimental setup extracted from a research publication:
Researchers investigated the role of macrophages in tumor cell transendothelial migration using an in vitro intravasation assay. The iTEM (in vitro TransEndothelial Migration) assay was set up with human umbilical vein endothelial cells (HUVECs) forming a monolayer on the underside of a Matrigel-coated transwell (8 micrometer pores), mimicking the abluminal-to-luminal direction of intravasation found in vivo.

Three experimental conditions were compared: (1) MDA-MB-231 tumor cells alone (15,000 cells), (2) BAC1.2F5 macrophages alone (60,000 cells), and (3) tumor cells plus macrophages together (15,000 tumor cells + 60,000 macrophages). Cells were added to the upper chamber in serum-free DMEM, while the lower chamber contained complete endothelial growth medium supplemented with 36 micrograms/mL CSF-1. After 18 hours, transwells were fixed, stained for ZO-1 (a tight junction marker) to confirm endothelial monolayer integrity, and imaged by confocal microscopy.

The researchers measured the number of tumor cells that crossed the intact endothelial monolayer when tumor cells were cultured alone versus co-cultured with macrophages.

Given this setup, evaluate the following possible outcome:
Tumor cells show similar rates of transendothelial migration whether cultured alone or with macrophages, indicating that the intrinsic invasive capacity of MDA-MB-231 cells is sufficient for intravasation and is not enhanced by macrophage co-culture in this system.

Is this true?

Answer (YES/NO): NO